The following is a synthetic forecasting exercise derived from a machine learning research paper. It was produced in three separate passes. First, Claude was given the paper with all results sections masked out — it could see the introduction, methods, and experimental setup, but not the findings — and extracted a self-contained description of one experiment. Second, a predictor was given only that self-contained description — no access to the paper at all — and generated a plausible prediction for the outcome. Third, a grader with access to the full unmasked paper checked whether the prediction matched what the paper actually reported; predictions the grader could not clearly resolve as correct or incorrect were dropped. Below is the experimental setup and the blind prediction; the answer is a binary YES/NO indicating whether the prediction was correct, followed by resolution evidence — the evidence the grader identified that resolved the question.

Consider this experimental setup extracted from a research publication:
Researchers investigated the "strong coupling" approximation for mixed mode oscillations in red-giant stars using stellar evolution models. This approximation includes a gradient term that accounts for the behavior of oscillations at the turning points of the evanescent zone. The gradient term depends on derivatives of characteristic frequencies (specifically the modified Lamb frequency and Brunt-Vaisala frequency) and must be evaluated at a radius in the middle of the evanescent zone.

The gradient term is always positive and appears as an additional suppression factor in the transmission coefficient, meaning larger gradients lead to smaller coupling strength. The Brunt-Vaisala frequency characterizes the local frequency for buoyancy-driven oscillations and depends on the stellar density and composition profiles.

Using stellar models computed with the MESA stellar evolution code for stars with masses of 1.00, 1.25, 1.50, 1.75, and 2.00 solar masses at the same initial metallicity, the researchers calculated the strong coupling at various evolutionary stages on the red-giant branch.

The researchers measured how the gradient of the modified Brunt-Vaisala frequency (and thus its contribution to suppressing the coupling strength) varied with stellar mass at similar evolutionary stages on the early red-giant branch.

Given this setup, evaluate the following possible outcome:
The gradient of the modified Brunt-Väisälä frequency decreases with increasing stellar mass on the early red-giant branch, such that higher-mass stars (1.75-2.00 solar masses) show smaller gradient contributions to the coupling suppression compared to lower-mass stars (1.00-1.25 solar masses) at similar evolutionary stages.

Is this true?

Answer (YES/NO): NO